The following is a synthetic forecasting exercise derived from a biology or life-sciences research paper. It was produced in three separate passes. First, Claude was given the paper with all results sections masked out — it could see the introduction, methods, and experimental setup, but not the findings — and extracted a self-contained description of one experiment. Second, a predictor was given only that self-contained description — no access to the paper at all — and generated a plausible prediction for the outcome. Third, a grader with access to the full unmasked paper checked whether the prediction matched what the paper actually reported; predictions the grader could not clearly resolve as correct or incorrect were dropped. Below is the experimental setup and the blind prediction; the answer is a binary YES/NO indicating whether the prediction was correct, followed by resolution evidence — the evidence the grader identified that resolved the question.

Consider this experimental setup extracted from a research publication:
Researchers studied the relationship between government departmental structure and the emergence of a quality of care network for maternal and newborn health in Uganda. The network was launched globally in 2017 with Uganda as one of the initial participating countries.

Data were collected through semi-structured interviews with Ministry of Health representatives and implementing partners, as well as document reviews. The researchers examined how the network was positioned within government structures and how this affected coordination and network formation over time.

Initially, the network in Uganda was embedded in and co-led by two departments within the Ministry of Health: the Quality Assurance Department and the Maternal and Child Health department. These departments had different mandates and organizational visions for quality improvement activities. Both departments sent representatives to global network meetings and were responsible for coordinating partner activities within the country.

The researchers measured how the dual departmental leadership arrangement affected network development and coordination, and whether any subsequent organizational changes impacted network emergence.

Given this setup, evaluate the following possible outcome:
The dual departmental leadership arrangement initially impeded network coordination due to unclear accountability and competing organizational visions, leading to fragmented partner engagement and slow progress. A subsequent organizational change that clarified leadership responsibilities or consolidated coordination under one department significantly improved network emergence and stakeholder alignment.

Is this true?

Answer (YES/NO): YES